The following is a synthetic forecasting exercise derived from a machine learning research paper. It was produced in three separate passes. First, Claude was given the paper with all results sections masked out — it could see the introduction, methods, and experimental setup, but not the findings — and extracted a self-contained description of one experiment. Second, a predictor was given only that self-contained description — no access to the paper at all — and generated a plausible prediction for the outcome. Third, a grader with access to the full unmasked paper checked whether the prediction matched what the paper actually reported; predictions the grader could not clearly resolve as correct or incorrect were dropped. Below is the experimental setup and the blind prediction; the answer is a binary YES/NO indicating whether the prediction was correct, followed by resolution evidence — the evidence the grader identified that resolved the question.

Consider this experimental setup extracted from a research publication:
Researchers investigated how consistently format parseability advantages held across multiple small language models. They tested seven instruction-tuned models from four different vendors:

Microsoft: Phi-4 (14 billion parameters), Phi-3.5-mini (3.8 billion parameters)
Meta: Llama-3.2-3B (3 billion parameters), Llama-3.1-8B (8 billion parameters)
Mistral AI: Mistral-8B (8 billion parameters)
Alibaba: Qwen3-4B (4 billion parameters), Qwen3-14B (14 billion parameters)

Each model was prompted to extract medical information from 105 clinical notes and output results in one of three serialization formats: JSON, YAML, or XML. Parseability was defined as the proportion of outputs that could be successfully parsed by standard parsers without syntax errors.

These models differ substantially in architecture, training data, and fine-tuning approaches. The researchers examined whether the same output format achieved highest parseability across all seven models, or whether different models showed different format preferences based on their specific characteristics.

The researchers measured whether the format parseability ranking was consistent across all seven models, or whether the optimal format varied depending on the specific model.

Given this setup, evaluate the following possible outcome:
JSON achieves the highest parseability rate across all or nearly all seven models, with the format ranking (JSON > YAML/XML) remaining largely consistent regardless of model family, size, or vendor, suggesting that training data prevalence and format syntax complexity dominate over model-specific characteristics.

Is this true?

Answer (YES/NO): YES